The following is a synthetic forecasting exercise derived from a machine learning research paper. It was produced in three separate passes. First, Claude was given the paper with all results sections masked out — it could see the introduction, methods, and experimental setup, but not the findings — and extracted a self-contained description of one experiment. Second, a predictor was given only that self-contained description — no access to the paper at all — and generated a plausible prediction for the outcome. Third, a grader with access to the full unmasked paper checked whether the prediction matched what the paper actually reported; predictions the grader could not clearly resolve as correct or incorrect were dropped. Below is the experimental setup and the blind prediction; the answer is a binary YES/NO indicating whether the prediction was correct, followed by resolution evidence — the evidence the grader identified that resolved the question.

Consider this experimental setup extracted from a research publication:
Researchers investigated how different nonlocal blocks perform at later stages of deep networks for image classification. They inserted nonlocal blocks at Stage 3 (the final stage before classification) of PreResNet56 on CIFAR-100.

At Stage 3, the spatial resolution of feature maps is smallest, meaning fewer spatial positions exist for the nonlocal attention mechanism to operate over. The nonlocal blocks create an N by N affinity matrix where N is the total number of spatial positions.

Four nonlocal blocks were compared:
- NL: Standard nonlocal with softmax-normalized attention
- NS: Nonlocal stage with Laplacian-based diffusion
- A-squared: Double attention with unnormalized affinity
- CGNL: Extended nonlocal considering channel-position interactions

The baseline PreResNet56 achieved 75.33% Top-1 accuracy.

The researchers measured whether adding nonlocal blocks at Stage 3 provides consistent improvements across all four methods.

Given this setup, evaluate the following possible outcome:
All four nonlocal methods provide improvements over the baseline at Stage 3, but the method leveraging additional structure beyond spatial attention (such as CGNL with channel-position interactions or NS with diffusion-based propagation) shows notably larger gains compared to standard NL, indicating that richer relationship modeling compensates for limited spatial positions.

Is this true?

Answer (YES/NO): NO